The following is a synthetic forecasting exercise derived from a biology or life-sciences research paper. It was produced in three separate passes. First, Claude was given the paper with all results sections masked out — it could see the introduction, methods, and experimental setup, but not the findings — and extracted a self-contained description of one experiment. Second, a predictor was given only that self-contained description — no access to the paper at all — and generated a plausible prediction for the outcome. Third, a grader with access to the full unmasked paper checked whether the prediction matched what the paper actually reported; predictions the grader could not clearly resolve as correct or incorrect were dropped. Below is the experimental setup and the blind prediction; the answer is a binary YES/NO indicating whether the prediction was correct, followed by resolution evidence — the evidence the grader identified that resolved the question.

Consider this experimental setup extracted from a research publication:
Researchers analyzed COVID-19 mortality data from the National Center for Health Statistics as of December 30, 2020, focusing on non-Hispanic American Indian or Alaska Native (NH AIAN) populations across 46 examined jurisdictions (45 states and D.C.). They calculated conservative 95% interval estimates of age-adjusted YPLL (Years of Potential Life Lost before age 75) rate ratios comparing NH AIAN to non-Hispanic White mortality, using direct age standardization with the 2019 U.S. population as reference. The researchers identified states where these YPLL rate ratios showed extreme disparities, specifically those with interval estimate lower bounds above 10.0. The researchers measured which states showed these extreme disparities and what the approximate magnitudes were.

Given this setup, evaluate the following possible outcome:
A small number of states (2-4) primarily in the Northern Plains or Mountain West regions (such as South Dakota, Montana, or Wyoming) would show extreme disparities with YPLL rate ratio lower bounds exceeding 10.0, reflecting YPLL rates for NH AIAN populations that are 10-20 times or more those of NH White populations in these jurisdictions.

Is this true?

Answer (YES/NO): NO